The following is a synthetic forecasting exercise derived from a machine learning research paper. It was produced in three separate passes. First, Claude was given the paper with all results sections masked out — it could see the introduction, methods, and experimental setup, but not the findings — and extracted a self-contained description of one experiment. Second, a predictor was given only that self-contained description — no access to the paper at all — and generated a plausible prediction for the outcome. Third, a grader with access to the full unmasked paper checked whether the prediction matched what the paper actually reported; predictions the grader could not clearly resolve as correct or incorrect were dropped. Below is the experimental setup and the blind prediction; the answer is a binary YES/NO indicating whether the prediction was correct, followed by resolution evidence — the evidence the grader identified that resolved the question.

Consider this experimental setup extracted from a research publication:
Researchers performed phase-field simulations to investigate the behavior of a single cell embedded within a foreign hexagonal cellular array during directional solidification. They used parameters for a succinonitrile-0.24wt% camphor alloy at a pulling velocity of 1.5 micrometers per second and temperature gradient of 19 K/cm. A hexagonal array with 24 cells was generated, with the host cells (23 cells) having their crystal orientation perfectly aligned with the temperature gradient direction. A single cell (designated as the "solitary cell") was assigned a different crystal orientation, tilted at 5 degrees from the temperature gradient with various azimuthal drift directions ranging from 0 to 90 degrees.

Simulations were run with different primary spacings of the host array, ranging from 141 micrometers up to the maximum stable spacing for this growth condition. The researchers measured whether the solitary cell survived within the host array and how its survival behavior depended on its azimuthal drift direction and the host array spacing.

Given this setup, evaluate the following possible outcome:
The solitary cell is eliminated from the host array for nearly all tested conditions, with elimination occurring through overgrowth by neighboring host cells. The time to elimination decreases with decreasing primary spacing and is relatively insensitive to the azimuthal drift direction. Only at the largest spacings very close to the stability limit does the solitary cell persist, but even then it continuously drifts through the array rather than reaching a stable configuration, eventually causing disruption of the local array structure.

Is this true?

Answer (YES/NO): NO